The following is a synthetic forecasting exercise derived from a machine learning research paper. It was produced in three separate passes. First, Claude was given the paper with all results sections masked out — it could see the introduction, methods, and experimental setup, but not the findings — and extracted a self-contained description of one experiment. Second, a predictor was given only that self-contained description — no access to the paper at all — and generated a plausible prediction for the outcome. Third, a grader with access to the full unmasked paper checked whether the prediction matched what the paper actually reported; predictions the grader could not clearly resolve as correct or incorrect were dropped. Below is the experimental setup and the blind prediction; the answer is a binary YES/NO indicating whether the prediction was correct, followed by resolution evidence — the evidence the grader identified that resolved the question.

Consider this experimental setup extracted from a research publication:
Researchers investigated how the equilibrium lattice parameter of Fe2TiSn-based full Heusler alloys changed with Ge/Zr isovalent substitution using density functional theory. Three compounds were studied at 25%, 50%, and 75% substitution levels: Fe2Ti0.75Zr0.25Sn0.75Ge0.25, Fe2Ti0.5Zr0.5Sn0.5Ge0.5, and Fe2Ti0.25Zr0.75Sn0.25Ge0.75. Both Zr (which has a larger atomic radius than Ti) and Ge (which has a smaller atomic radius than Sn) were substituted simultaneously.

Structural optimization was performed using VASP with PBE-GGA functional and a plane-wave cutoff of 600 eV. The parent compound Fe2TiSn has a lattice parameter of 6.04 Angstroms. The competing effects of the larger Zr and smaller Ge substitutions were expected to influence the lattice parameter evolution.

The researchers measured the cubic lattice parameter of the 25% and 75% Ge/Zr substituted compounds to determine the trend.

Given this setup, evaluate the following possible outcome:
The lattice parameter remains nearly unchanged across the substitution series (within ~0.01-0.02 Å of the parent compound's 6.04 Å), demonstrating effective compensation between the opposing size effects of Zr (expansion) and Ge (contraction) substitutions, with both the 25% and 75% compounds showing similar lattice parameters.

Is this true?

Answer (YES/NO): NO